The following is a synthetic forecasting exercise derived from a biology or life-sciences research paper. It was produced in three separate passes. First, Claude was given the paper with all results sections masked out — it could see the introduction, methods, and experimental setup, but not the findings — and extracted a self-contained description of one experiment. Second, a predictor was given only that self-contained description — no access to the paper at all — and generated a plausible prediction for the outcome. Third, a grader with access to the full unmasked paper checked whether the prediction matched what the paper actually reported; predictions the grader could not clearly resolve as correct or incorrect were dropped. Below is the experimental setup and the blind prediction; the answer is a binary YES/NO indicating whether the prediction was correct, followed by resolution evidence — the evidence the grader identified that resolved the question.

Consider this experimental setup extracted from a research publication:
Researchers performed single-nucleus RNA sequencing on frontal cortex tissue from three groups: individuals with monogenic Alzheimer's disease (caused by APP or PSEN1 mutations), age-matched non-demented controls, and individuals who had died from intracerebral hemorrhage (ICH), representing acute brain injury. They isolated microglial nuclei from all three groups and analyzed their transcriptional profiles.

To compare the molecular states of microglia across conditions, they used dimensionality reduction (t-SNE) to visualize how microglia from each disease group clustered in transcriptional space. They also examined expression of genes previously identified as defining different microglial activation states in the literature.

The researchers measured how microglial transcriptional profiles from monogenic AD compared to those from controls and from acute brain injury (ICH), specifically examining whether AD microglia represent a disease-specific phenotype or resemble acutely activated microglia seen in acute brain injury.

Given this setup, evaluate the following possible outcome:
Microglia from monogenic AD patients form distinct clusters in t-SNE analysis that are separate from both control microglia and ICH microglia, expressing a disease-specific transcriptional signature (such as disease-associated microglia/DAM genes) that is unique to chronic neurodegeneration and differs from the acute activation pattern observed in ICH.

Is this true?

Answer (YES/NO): NO